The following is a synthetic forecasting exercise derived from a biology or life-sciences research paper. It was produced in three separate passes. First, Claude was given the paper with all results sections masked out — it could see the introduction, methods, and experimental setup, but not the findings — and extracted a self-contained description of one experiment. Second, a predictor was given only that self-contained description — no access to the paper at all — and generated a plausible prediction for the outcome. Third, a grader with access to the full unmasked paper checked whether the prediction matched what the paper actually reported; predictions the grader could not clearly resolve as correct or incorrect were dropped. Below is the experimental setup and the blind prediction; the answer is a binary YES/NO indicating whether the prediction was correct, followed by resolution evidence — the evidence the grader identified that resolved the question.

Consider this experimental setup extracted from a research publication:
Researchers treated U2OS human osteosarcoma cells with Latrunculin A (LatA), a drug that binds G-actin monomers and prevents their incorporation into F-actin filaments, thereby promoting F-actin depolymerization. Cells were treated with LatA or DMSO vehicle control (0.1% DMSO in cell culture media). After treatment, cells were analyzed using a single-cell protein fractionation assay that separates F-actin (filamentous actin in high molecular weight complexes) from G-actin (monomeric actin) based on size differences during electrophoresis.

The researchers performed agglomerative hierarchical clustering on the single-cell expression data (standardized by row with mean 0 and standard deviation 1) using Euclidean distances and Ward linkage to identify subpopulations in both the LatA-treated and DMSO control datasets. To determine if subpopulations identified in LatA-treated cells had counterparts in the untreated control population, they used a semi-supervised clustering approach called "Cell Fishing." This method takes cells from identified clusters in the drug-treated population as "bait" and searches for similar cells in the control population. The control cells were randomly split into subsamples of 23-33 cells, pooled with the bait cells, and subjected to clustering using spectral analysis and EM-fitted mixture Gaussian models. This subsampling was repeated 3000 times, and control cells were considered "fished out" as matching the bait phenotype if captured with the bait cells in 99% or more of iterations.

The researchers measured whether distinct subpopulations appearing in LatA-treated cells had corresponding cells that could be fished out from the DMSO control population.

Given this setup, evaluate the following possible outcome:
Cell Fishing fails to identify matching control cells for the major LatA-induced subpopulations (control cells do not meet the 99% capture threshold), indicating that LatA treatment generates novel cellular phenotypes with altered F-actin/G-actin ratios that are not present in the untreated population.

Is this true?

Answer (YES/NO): NO